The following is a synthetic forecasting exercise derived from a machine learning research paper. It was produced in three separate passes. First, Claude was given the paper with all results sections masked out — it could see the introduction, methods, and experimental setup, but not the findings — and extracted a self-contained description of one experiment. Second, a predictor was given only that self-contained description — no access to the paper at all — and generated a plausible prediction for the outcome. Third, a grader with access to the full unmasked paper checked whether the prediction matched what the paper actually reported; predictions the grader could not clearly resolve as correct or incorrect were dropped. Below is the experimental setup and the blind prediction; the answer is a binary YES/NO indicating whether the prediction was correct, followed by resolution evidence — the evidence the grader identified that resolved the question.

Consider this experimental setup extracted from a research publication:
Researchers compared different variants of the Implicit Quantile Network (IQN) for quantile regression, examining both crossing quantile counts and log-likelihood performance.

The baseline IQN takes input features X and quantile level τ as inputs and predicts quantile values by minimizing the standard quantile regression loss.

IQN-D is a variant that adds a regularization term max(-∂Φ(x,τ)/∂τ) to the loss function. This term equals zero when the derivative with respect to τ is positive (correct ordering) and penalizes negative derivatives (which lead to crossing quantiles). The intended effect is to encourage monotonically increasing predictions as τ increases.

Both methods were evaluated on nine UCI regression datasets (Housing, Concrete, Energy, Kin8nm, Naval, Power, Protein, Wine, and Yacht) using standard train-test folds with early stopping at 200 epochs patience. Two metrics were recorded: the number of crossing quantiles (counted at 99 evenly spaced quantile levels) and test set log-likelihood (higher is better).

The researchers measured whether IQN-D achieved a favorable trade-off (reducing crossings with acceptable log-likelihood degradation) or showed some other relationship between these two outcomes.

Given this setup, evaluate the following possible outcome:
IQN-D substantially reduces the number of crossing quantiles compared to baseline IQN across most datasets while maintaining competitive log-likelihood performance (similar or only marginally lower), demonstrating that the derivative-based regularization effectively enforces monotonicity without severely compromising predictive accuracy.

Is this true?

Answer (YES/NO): NO